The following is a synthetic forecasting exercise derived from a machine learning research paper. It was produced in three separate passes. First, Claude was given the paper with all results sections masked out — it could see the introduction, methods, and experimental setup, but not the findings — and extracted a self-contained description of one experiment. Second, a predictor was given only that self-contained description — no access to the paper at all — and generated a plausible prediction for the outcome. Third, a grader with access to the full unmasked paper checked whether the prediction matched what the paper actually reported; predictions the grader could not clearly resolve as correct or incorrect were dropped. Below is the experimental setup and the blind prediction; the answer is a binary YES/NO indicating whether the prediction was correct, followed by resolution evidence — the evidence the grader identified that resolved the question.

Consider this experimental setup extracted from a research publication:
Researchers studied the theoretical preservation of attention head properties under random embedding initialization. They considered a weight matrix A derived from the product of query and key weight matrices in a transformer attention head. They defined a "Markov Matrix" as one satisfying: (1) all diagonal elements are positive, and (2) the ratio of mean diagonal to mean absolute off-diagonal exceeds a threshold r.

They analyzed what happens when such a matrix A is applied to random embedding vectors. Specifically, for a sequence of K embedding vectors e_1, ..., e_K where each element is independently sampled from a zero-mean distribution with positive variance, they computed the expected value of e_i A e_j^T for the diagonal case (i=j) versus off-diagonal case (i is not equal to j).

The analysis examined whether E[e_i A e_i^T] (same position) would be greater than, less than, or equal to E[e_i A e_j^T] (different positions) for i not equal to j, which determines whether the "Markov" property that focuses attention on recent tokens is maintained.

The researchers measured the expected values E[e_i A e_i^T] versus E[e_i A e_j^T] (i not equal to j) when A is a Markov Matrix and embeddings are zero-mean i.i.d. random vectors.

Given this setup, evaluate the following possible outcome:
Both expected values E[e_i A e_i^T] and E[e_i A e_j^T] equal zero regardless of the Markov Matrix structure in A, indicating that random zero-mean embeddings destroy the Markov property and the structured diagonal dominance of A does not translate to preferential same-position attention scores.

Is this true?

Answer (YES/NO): NO